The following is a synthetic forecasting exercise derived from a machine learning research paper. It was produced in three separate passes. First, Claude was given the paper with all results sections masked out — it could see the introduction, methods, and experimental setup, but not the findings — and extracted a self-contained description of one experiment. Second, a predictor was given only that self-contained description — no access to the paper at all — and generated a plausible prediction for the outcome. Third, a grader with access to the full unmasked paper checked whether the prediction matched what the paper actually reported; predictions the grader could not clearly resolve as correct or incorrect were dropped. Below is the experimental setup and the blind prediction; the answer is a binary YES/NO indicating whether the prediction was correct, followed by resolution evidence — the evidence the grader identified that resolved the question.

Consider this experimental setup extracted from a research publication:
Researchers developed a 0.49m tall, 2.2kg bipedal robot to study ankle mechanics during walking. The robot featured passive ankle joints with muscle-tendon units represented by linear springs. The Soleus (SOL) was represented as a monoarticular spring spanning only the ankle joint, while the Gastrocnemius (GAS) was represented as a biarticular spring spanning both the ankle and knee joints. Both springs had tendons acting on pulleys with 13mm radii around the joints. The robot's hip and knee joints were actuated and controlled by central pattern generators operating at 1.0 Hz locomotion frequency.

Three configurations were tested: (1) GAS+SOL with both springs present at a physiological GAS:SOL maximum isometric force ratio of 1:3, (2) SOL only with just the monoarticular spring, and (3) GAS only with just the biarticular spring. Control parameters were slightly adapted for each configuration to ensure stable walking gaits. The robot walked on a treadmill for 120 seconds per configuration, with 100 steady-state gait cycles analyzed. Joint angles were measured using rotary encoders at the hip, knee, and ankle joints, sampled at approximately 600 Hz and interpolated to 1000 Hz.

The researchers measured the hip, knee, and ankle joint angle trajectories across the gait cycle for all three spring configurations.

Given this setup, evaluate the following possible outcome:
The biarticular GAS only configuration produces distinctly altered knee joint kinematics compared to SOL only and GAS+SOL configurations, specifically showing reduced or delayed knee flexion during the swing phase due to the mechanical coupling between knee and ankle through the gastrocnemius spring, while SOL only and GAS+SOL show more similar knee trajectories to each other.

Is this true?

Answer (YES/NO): NO